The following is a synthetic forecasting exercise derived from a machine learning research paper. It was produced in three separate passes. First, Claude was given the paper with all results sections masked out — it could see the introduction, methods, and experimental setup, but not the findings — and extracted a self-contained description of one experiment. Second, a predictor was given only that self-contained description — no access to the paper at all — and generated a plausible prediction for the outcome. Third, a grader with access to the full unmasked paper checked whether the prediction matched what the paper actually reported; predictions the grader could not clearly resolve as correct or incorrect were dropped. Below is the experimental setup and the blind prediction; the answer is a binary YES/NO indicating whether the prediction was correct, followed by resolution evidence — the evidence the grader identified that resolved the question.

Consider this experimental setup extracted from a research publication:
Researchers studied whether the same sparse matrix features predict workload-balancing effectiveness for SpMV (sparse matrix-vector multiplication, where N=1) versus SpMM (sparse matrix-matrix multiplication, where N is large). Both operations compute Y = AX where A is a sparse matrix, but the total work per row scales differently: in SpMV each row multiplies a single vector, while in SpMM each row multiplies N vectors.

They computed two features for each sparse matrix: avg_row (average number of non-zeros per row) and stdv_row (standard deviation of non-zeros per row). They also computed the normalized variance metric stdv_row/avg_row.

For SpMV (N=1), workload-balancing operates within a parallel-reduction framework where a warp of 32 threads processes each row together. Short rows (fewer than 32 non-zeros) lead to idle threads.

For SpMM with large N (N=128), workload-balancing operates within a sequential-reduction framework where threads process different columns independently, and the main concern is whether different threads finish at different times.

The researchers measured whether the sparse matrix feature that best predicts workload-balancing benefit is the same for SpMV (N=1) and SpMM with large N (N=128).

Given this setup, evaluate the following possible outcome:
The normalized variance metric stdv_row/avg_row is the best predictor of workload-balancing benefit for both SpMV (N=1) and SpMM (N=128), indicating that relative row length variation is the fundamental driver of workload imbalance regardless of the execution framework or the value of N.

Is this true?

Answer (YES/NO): NO